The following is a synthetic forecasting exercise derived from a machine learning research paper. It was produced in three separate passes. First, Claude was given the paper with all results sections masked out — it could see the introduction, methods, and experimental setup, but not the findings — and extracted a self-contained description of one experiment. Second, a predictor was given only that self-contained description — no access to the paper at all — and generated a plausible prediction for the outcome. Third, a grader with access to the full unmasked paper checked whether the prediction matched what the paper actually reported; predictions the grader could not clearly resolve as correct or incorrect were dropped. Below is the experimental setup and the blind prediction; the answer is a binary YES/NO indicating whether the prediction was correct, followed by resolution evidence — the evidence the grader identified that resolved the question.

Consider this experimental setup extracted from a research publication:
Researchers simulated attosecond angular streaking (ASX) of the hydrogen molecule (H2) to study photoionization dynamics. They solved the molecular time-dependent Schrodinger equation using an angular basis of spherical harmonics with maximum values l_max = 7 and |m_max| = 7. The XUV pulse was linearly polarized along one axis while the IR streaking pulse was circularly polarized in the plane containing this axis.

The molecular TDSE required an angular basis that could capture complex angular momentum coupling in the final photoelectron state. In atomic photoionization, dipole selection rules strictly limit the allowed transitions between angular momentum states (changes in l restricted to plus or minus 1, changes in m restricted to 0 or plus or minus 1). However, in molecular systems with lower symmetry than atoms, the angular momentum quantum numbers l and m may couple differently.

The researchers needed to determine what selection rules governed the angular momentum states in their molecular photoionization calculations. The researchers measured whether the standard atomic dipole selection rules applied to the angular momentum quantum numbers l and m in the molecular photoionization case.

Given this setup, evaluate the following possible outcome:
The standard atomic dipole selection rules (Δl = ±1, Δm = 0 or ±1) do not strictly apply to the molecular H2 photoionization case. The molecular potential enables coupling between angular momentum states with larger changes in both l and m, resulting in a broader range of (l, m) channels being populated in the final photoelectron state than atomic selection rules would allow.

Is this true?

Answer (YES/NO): YES